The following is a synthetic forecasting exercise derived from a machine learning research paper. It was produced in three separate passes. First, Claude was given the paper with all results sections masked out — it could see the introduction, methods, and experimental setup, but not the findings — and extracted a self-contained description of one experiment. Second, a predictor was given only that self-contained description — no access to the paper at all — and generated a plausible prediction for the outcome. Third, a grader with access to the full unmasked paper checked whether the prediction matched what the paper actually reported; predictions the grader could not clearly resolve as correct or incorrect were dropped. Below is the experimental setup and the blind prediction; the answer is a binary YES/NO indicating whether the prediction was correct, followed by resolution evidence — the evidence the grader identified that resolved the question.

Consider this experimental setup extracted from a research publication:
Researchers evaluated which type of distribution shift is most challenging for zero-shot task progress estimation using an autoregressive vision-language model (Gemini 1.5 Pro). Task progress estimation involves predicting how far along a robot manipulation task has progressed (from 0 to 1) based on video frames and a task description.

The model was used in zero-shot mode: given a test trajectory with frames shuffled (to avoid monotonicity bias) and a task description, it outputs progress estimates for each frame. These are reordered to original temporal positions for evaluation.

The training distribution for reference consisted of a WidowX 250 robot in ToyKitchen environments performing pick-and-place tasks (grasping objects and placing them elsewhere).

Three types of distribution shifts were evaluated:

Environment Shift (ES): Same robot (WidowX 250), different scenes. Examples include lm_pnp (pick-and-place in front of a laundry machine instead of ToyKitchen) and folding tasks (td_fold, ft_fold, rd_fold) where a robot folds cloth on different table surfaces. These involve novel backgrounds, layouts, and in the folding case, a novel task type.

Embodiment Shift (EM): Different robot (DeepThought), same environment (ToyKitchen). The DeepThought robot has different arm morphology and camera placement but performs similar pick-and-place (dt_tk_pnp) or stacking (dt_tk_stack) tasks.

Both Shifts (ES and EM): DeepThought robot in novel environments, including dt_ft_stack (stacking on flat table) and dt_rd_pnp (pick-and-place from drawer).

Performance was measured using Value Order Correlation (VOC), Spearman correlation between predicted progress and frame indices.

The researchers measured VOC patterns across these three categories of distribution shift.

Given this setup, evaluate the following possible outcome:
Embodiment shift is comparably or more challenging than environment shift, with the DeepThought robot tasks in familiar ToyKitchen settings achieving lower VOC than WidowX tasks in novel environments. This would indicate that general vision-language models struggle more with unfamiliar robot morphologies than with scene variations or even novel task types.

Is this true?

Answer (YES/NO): YES